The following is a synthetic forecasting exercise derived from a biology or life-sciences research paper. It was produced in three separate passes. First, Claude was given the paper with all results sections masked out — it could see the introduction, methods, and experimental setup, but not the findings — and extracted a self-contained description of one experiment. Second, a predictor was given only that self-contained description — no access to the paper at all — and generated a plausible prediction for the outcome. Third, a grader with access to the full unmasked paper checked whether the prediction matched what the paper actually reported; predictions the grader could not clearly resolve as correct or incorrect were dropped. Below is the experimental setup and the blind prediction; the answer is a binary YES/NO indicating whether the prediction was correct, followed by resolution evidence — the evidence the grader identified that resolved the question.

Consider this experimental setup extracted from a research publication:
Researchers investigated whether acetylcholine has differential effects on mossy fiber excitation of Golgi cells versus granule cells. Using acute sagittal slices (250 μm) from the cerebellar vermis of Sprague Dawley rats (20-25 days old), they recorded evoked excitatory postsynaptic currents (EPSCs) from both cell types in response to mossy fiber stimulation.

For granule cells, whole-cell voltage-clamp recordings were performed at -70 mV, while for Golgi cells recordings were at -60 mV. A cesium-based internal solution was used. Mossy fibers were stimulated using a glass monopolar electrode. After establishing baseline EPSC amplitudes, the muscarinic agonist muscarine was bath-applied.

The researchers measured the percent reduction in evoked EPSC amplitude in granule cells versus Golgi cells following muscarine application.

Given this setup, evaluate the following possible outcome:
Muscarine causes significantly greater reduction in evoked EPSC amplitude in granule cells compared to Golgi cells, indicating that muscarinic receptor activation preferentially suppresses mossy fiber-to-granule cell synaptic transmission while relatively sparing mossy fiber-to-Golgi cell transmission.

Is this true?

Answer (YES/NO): NO